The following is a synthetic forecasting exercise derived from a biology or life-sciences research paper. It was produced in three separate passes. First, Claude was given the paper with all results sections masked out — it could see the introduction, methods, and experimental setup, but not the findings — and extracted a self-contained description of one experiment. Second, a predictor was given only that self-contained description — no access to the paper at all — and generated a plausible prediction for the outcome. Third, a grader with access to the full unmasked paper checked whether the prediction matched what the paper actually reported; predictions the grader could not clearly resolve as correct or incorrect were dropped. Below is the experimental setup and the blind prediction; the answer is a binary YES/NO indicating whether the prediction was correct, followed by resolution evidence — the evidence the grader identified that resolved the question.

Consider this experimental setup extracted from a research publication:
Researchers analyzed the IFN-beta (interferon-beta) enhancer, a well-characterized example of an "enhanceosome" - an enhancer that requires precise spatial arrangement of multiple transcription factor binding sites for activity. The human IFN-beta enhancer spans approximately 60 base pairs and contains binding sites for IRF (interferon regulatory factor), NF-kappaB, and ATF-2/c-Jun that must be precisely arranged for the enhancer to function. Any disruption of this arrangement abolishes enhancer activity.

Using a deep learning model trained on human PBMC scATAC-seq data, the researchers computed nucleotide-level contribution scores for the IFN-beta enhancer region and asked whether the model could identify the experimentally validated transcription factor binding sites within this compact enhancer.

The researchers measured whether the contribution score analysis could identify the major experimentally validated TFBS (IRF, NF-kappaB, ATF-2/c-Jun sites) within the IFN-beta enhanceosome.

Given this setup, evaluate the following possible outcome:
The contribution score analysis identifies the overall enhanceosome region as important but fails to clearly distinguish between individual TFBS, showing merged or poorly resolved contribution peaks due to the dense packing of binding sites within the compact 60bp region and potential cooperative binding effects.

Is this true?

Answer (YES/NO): NO